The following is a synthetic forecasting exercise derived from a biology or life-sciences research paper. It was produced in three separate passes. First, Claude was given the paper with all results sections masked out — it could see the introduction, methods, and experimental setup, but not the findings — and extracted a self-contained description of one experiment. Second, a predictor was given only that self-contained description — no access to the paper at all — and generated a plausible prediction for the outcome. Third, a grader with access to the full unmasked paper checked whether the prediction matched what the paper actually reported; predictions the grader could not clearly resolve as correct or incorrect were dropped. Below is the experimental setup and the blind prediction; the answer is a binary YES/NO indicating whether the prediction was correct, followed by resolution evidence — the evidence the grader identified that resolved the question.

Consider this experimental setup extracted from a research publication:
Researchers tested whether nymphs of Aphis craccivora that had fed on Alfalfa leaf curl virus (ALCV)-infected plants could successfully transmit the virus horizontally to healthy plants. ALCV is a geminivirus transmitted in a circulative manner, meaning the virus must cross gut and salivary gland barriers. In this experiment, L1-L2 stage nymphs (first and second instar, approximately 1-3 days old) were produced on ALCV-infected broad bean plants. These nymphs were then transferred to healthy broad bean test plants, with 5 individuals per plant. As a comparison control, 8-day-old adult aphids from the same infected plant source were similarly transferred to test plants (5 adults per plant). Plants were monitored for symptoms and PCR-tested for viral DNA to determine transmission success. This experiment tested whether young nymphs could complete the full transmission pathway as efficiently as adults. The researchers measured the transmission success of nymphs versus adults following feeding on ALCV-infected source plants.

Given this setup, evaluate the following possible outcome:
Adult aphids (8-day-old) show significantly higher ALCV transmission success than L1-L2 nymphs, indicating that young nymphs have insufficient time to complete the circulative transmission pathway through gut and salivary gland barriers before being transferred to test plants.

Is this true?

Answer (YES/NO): NO